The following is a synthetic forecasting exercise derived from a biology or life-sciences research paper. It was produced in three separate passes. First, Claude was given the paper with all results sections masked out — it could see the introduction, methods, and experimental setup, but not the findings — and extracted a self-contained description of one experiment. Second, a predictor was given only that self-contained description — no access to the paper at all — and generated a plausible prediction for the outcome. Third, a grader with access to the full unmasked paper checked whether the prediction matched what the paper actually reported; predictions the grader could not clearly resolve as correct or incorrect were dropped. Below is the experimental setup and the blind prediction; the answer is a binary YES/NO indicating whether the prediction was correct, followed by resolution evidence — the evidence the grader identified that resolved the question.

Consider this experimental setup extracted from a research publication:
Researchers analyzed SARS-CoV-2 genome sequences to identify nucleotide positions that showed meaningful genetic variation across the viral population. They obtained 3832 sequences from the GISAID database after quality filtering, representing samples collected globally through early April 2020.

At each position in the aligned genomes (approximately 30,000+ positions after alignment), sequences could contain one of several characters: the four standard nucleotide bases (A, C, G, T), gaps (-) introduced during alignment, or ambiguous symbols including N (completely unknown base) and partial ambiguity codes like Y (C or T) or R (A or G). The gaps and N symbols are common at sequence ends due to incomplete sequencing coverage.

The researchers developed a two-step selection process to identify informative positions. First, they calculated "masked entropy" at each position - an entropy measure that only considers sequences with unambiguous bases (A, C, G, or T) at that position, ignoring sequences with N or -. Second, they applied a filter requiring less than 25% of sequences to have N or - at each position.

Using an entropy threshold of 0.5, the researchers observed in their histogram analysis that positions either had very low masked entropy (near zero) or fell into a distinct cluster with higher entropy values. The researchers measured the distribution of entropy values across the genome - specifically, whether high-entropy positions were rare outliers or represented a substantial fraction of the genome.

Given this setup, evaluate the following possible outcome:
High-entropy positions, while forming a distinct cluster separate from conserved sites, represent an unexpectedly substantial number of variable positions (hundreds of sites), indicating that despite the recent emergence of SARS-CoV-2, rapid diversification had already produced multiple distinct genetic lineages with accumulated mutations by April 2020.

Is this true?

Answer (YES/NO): NO